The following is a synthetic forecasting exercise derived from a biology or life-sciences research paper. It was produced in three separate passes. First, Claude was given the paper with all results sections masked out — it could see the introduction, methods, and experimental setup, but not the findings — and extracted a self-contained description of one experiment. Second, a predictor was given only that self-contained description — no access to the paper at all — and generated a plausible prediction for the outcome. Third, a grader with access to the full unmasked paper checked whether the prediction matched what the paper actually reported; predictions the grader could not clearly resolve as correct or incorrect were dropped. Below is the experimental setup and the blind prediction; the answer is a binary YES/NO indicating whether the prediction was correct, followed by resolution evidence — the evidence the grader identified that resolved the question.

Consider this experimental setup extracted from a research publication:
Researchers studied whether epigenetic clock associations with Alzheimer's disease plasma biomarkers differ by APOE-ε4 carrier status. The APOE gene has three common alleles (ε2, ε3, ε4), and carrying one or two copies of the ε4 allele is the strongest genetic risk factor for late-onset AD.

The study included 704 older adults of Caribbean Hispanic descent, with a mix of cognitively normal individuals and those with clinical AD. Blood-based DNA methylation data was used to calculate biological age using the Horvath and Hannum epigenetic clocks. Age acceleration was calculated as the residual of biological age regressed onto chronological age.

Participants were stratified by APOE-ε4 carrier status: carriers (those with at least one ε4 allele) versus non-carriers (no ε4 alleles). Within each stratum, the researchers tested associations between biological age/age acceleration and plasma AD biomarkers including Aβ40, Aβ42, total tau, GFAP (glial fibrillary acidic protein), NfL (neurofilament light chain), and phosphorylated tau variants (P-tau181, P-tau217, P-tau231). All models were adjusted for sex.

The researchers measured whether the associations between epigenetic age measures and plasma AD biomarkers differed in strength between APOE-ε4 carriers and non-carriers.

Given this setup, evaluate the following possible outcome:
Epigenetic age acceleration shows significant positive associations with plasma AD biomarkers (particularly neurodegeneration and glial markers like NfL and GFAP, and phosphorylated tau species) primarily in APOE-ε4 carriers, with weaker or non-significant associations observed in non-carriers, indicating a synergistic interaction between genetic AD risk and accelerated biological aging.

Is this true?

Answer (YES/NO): NO